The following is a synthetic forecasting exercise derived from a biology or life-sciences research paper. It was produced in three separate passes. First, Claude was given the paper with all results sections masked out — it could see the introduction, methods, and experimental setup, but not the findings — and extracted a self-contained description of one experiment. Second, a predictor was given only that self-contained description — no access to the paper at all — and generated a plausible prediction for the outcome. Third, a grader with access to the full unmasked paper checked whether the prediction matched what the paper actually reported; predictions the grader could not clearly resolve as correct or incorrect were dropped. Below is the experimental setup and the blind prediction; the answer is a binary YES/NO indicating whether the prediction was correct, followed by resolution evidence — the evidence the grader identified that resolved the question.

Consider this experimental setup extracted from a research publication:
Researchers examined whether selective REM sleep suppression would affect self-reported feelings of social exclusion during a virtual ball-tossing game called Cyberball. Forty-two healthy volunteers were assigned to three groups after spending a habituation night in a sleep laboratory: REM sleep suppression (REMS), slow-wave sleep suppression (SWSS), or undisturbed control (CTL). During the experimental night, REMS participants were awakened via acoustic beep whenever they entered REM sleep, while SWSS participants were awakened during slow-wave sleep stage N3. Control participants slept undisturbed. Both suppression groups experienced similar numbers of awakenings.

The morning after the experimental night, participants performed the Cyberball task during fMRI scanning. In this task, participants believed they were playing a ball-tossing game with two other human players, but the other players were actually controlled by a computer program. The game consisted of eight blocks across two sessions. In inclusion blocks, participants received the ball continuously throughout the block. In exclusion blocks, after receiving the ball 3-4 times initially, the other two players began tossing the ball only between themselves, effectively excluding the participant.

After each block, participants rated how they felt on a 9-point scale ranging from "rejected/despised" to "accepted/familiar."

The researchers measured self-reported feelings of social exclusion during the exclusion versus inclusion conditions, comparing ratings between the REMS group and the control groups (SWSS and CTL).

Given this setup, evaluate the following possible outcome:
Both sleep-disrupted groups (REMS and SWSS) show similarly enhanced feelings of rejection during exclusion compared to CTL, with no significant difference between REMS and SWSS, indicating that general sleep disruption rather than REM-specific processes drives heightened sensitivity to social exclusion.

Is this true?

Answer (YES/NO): NO